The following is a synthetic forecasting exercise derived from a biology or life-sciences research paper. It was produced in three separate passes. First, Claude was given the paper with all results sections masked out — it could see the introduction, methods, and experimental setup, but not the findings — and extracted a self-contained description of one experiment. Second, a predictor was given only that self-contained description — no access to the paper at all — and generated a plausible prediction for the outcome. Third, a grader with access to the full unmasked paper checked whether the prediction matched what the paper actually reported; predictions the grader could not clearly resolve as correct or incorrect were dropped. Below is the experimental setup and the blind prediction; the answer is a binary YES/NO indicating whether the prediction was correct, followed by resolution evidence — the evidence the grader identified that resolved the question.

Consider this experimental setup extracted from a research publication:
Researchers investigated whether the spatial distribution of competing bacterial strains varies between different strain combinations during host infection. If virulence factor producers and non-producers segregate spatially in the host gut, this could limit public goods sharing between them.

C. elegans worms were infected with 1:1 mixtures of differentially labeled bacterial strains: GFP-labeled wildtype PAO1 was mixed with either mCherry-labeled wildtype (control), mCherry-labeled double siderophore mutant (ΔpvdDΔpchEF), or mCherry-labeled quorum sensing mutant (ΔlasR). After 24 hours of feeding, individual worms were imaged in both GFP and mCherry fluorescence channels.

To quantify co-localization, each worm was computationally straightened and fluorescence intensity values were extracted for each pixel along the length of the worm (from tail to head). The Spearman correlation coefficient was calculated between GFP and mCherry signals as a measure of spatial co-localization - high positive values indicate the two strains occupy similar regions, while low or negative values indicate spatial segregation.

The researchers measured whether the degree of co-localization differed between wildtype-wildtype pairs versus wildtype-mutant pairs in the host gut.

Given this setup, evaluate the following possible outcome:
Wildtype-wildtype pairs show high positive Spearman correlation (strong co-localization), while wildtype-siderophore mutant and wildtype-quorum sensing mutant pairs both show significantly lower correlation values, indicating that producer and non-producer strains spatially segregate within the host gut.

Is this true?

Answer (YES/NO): NO